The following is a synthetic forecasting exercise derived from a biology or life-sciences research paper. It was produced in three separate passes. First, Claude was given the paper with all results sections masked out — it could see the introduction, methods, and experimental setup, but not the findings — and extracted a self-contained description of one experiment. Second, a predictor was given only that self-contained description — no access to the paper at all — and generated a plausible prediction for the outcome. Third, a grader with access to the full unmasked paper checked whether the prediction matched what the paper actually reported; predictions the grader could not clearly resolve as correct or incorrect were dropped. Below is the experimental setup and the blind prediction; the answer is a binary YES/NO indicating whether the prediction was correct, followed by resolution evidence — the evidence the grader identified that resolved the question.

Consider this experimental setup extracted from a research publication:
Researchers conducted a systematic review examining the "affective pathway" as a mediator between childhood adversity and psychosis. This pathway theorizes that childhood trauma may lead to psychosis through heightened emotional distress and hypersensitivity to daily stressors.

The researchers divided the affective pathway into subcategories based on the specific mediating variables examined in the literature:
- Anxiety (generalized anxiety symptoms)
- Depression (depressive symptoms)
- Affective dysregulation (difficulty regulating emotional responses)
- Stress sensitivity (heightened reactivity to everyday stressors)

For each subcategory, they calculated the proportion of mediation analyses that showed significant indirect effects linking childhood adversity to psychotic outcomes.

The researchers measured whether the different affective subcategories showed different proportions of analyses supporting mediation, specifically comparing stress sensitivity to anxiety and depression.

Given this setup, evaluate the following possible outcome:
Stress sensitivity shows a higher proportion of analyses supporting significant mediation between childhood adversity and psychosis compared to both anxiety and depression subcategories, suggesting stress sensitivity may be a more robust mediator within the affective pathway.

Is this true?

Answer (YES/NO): YES